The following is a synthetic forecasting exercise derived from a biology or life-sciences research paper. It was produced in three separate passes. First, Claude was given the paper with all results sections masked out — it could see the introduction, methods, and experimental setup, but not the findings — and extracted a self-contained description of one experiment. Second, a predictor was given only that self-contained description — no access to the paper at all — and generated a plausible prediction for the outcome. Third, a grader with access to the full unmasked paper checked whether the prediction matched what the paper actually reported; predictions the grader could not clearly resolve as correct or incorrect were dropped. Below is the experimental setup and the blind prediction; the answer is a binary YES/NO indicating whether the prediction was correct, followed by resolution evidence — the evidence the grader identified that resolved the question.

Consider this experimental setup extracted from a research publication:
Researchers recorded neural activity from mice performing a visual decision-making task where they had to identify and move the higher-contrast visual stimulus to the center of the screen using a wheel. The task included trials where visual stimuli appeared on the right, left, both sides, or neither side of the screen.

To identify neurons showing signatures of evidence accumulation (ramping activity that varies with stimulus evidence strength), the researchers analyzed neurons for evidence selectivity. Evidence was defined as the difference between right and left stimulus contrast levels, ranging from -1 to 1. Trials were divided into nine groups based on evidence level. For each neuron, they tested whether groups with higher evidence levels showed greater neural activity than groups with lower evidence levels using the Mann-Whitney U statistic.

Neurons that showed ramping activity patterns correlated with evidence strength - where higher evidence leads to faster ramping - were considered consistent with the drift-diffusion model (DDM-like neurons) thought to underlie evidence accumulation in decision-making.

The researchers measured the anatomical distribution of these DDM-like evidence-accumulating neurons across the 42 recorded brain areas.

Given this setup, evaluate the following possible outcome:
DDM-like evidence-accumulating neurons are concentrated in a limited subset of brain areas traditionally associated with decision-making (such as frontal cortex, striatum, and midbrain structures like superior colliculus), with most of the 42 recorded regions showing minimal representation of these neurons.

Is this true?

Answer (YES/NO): NO